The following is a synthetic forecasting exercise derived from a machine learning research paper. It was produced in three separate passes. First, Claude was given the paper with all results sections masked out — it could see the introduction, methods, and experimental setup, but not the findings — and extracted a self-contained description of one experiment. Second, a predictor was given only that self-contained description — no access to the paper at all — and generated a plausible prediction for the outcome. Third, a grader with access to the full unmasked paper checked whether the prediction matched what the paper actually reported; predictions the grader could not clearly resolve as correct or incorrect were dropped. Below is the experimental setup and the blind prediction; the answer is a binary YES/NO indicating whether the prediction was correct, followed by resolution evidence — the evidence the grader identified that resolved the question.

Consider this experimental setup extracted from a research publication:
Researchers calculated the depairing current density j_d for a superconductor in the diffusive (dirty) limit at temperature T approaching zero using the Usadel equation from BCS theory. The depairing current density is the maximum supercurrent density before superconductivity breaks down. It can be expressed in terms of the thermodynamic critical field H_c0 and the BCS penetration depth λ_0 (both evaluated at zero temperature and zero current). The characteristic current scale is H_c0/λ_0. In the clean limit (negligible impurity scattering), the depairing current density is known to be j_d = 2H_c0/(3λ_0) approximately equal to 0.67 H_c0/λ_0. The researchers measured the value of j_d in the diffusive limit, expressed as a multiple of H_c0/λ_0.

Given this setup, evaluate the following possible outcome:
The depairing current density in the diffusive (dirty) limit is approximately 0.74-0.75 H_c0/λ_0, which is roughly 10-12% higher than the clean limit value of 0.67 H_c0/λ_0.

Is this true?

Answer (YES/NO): NO